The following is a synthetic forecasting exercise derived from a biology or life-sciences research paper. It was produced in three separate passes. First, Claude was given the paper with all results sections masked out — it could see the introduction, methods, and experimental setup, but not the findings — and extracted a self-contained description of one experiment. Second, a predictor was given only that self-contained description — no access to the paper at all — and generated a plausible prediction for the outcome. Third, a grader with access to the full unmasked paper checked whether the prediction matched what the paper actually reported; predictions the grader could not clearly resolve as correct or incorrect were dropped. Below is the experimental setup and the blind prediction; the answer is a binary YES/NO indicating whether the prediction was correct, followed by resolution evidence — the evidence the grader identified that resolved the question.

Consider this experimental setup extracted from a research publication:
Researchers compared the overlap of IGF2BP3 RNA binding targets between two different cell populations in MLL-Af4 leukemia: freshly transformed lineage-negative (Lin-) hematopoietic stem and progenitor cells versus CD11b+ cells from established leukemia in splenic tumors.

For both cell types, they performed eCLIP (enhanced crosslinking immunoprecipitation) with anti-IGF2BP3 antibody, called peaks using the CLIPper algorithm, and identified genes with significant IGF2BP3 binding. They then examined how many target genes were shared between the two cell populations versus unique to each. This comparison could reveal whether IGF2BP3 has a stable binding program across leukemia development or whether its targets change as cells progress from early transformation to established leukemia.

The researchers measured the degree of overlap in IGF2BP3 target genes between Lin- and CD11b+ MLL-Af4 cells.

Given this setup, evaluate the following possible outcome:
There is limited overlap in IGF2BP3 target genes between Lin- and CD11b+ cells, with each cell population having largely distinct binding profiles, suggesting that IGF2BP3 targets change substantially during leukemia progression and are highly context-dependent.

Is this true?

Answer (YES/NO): YES